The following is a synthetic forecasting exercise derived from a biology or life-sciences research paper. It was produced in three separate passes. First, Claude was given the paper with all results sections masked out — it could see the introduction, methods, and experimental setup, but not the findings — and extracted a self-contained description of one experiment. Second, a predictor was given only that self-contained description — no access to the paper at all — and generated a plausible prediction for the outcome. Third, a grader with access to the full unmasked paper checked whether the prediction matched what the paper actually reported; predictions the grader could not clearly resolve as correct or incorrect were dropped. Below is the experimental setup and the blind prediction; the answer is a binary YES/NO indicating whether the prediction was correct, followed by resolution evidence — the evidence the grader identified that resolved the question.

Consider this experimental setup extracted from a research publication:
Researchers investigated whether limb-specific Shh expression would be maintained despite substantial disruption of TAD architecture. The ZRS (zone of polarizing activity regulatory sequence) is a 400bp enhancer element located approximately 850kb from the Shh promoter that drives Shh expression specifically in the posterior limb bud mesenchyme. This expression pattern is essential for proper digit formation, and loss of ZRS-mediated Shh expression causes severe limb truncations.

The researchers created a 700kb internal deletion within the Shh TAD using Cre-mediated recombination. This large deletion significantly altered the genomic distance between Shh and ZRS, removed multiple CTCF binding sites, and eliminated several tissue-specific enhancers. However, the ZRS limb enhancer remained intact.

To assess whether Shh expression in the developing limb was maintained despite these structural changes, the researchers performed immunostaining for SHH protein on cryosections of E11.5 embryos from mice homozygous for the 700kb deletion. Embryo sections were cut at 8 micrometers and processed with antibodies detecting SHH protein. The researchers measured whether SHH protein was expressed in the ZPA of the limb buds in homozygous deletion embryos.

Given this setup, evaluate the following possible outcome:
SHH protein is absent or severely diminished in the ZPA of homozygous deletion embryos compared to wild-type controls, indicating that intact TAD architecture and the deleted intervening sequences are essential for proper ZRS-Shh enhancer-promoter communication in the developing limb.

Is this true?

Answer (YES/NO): NO